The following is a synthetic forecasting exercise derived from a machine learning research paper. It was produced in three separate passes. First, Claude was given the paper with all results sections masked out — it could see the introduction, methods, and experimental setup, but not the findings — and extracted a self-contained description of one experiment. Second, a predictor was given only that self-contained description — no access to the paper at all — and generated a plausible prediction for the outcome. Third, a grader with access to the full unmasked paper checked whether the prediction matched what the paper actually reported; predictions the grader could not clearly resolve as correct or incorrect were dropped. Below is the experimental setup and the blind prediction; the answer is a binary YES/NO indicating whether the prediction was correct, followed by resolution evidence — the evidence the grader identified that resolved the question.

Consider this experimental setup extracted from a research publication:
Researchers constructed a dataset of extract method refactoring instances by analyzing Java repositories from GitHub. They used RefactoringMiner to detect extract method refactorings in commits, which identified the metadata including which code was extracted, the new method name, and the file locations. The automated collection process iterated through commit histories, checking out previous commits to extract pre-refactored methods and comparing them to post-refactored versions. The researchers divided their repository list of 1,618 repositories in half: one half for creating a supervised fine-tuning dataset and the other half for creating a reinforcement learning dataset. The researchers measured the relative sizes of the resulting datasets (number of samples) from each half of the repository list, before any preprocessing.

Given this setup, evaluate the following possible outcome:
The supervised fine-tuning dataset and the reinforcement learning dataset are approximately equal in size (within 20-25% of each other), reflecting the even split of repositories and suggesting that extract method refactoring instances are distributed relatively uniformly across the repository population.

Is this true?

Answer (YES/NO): NO